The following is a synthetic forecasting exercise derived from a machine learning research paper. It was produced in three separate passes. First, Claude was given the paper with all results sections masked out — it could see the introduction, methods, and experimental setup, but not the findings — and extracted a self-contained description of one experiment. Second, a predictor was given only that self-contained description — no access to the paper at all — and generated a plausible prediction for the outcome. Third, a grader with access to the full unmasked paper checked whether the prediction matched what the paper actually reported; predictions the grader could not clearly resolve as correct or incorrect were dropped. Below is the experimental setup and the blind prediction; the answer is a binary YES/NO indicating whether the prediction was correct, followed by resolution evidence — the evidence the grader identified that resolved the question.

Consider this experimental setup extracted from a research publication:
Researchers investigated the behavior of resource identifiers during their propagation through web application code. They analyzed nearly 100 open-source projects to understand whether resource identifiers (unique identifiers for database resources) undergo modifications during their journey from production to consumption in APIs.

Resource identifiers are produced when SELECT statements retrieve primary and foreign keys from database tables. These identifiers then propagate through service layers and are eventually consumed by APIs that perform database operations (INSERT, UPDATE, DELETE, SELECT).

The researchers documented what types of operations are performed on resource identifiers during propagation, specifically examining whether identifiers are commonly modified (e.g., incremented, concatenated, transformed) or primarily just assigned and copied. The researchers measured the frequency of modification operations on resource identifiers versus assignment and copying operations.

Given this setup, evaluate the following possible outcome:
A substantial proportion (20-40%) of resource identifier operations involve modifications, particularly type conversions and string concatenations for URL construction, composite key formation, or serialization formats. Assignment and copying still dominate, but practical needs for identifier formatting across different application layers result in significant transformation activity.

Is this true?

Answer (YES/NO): NO